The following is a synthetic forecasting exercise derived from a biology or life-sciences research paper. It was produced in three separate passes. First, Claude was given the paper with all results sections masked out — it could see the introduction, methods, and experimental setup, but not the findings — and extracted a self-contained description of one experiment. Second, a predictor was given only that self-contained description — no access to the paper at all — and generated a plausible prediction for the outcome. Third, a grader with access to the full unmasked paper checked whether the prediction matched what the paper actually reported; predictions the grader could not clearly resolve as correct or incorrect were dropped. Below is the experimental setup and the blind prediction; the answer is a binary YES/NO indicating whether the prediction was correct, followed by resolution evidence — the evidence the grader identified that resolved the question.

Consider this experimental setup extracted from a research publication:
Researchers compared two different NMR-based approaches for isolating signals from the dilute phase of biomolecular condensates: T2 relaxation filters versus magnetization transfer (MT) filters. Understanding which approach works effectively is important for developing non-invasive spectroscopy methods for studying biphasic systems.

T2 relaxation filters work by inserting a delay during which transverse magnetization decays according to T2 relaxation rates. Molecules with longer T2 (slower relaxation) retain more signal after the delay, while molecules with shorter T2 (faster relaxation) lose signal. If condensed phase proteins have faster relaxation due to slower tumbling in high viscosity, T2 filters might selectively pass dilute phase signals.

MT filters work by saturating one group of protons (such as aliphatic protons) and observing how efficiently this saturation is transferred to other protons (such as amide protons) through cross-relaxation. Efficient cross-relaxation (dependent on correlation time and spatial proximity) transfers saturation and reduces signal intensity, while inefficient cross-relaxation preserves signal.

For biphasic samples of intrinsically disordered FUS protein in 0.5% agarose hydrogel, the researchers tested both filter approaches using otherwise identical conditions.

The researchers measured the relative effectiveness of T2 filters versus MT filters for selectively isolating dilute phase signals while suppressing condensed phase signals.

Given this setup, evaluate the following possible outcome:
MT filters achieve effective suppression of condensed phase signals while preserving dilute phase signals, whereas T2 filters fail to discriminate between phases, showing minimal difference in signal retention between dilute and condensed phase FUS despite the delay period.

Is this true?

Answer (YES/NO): YES